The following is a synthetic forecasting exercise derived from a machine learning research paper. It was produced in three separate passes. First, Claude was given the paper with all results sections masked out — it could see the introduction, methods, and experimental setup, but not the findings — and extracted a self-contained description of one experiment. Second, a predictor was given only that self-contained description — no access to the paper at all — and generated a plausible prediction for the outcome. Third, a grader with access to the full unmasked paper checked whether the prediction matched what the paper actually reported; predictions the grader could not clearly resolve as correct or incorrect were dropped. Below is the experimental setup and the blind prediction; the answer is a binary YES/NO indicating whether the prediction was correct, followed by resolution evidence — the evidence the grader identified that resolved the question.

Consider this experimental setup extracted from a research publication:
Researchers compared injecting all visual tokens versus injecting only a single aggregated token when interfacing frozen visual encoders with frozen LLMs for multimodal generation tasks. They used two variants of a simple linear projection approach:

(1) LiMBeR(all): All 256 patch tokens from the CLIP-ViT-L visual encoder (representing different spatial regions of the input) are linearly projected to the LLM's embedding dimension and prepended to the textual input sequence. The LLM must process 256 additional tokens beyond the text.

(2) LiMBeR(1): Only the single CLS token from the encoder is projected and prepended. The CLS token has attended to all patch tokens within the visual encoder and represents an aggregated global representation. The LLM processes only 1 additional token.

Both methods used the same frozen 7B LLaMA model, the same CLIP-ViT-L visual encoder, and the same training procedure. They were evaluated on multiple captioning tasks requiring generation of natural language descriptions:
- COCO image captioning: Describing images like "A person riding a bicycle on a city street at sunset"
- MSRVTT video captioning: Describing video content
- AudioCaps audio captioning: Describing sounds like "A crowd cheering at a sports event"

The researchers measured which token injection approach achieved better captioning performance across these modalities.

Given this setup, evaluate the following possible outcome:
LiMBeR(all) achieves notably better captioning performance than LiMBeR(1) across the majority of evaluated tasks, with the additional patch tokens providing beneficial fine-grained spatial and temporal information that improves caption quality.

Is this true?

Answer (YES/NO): YES